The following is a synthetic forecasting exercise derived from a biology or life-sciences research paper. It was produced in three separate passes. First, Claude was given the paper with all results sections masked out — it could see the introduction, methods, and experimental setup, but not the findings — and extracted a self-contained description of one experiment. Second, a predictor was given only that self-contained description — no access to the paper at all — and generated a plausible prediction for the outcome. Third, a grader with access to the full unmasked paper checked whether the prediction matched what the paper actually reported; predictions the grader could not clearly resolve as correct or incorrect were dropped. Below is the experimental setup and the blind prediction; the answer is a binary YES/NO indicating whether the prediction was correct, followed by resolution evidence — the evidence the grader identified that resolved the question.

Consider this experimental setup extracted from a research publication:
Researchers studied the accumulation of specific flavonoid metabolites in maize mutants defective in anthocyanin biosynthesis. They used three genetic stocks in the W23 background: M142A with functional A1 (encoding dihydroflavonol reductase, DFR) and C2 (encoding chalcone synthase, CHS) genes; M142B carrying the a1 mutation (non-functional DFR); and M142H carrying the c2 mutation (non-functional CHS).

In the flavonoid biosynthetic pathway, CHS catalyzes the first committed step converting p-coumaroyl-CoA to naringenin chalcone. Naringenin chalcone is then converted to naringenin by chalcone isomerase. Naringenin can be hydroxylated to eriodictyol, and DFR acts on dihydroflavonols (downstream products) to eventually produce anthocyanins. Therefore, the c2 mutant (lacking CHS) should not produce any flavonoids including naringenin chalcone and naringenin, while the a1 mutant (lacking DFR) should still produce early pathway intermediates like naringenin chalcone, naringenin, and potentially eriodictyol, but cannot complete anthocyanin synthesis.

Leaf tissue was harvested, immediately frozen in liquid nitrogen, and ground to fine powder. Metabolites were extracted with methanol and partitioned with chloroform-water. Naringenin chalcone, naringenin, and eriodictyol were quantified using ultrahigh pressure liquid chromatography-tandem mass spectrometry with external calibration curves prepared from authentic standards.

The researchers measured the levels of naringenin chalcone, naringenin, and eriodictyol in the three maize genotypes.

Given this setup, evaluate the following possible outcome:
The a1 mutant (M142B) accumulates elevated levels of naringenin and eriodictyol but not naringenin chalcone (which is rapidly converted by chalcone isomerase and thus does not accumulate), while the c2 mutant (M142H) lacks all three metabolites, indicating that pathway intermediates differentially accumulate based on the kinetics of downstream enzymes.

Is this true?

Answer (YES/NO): NO